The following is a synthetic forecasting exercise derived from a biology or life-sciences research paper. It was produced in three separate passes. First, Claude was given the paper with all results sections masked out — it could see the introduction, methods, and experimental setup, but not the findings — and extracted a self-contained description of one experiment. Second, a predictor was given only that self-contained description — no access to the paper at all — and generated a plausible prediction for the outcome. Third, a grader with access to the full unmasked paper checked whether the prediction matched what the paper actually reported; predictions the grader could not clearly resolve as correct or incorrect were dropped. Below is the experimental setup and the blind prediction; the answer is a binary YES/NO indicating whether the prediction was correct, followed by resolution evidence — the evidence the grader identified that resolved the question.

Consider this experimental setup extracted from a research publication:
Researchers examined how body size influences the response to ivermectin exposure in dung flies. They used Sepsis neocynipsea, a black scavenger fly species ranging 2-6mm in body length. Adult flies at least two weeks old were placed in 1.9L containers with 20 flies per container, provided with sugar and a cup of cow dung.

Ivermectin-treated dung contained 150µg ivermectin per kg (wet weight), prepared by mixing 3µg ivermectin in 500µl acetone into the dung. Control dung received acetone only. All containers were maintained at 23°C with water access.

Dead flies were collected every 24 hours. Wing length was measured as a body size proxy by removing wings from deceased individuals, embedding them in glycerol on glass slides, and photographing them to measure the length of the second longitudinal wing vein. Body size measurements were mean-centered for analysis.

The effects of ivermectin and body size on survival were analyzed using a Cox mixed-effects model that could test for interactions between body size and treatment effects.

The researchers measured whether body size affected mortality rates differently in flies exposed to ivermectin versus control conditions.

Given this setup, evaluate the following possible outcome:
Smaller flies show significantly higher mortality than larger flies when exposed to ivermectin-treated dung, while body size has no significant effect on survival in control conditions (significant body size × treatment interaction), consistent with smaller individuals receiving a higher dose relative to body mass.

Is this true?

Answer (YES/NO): NO